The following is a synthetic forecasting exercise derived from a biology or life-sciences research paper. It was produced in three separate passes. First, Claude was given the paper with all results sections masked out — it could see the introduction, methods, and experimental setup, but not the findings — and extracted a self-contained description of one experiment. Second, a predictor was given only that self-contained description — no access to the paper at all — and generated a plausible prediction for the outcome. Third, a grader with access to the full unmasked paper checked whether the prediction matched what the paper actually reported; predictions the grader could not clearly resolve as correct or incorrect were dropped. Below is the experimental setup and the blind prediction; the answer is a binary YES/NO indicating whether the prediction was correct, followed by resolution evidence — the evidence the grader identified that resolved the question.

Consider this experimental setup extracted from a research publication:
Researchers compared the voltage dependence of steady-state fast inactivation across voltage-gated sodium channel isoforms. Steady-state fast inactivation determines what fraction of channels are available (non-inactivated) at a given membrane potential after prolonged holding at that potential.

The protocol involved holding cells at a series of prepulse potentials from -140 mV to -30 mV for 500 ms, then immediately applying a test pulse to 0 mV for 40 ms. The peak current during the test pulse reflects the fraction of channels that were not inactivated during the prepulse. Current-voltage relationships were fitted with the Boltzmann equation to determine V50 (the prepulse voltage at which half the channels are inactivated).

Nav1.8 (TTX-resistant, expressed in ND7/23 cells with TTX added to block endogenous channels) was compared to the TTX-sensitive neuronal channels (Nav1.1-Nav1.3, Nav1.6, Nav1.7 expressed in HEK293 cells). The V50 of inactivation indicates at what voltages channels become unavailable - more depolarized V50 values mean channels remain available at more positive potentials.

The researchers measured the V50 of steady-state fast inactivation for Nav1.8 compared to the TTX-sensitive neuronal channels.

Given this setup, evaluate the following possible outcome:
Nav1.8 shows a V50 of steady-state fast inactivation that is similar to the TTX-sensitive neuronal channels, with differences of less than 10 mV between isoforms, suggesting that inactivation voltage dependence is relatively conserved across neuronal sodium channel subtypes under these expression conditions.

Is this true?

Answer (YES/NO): NO